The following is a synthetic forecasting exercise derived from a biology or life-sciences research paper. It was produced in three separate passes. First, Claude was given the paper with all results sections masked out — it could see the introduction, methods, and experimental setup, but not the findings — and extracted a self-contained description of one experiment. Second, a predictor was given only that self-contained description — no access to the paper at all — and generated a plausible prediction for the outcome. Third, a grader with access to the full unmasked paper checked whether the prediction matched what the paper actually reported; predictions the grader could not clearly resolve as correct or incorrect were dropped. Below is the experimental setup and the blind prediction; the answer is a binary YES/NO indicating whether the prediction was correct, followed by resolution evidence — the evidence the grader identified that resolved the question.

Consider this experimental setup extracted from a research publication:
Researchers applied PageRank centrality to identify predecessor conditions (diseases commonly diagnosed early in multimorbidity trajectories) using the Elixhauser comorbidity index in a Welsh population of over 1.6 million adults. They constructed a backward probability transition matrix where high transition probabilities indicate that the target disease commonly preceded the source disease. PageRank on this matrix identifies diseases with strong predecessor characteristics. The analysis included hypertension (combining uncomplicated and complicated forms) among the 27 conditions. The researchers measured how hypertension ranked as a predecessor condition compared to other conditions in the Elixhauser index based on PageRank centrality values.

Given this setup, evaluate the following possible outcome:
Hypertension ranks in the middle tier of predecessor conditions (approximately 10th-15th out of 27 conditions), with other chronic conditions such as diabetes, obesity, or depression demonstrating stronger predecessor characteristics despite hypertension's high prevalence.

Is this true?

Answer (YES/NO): NO